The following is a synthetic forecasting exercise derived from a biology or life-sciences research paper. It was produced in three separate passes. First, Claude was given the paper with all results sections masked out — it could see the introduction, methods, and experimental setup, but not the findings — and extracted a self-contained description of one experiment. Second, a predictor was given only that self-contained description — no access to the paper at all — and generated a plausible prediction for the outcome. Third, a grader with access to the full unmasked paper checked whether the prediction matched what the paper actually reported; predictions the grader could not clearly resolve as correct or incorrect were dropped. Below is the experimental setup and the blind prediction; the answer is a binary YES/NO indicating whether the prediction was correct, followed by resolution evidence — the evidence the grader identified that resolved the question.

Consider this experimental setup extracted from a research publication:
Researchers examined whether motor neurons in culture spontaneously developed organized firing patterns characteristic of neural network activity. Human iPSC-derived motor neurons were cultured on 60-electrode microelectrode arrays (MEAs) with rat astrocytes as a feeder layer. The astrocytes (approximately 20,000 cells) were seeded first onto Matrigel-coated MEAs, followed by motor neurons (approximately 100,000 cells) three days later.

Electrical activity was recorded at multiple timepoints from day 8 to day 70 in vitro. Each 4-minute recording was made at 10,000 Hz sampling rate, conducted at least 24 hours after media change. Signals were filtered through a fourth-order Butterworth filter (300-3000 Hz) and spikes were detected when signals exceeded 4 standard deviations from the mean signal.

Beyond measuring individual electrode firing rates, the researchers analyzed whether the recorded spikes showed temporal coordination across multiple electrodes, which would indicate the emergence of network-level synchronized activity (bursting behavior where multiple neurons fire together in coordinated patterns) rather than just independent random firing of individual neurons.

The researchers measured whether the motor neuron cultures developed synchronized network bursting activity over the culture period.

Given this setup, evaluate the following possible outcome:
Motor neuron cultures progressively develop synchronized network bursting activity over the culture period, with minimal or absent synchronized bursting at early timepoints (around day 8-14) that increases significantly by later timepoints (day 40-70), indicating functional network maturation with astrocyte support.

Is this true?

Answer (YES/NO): YES